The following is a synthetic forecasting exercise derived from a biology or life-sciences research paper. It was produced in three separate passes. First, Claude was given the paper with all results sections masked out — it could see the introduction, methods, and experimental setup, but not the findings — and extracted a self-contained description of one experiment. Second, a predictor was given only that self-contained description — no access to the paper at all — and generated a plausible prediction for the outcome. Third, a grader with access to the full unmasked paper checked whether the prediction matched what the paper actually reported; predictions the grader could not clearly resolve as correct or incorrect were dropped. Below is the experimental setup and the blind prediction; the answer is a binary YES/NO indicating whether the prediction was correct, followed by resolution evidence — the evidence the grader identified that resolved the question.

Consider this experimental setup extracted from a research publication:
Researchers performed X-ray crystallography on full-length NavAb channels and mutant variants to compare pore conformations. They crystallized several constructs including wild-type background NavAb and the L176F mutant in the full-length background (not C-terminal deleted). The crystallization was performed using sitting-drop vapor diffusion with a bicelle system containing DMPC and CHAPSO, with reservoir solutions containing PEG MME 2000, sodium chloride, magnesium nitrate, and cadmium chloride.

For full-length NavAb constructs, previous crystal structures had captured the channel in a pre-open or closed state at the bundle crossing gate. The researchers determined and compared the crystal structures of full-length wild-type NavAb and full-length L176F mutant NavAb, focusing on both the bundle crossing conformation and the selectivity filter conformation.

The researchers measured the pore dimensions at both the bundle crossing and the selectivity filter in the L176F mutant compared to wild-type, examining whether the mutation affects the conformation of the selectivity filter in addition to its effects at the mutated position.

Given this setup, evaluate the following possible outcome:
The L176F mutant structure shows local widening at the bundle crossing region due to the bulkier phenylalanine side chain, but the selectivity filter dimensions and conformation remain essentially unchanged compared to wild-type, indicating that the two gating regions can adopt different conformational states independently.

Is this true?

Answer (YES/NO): NO